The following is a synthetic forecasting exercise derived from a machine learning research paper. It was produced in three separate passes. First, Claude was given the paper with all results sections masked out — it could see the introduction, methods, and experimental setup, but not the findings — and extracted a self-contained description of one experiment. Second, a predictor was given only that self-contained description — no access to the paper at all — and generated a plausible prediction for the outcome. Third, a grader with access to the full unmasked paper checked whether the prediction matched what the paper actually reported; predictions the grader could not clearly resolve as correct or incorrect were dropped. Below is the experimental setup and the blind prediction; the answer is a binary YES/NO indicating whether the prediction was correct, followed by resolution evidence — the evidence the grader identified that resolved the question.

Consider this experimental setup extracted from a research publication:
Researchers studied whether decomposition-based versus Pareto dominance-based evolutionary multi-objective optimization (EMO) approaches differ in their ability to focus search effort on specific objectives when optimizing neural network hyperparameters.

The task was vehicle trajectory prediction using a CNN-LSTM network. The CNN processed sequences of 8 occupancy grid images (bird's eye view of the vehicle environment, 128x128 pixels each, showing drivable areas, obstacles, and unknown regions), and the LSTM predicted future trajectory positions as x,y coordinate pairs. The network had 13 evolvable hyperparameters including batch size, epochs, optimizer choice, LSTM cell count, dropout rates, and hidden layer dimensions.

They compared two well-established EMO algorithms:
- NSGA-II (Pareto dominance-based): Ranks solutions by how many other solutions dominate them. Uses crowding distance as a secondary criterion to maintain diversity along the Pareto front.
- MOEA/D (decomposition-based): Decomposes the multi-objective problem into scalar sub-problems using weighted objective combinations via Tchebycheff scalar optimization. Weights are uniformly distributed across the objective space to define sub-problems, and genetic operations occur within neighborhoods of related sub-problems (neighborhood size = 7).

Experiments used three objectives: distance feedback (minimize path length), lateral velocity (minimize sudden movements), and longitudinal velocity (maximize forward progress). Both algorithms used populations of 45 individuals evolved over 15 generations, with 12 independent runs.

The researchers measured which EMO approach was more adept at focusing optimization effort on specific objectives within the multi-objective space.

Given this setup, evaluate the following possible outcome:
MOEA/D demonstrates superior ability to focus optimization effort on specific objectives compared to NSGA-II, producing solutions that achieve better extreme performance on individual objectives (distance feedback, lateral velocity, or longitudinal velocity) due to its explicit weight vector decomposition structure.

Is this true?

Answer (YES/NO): NO